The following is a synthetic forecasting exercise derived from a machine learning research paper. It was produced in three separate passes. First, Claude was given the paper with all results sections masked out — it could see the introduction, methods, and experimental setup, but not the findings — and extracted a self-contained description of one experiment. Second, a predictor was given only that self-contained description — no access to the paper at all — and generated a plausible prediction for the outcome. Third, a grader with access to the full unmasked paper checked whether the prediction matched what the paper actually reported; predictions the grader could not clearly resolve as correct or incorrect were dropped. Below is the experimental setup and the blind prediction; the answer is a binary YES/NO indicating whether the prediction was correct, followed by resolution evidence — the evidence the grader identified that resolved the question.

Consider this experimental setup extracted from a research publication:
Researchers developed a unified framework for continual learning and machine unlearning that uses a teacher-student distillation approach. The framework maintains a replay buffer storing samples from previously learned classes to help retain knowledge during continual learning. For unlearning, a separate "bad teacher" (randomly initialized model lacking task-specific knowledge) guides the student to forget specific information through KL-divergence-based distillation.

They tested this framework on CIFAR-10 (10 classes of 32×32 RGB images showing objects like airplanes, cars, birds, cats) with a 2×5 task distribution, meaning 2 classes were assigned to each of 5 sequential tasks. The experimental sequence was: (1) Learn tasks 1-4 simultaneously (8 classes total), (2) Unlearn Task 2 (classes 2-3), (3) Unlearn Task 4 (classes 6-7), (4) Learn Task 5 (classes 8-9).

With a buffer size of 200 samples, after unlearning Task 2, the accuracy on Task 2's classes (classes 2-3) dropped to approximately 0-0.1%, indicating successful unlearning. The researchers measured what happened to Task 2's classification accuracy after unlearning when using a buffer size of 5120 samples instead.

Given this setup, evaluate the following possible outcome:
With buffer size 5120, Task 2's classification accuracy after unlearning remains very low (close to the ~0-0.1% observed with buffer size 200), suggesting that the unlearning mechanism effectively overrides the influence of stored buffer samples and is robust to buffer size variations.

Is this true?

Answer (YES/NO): NO